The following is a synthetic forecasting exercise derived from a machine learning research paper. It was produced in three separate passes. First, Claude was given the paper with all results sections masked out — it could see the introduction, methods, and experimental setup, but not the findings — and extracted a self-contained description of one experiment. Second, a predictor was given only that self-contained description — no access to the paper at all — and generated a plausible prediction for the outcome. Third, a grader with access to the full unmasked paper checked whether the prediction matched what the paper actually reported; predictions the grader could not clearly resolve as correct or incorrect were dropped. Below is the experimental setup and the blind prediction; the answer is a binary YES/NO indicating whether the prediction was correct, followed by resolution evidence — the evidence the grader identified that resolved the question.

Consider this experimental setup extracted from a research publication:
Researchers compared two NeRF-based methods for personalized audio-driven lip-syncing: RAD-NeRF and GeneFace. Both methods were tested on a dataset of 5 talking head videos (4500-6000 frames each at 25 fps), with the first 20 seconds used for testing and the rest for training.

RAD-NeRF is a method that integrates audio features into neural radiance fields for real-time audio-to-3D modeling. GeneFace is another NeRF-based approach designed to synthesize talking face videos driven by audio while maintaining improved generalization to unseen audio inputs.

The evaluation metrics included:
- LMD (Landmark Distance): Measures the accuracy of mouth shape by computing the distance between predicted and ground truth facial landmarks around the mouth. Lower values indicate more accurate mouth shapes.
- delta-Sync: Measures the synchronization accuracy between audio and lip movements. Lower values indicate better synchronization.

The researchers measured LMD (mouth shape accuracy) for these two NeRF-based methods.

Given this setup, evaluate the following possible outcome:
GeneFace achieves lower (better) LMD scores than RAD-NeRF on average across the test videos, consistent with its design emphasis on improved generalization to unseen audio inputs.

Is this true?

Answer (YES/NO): YES